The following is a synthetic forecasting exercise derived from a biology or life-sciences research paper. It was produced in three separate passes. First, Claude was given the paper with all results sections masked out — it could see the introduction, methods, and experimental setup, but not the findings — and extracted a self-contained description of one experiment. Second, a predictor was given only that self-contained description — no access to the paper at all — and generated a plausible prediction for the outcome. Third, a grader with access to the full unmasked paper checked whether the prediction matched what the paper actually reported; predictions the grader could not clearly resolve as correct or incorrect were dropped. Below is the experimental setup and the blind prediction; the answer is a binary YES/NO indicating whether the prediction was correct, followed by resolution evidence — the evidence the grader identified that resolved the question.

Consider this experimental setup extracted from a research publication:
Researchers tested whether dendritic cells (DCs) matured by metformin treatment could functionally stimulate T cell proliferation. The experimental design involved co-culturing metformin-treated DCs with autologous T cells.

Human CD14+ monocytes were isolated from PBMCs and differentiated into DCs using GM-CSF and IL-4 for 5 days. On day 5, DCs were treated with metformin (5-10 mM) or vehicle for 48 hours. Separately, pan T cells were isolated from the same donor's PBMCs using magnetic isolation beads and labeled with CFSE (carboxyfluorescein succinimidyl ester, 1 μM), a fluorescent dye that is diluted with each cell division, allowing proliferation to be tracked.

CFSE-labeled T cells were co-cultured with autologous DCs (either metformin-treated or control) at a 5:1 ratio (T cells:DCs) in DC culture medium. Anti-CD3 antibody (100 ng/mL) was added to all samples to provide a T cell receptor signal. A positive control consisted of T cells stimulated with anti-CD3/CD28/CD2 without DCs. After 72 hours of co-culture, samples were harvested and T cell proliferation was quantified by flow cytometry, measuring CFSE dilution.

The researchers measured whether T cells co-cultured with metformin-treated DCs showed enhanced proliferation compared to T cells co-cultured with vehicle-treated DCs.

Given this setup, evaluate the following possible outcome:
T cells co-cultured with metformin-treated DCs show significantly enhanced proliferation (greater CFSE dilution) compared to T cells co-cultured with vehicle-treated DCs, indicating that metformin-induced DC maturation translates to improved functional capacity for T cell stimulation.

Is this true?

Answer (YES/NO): YES